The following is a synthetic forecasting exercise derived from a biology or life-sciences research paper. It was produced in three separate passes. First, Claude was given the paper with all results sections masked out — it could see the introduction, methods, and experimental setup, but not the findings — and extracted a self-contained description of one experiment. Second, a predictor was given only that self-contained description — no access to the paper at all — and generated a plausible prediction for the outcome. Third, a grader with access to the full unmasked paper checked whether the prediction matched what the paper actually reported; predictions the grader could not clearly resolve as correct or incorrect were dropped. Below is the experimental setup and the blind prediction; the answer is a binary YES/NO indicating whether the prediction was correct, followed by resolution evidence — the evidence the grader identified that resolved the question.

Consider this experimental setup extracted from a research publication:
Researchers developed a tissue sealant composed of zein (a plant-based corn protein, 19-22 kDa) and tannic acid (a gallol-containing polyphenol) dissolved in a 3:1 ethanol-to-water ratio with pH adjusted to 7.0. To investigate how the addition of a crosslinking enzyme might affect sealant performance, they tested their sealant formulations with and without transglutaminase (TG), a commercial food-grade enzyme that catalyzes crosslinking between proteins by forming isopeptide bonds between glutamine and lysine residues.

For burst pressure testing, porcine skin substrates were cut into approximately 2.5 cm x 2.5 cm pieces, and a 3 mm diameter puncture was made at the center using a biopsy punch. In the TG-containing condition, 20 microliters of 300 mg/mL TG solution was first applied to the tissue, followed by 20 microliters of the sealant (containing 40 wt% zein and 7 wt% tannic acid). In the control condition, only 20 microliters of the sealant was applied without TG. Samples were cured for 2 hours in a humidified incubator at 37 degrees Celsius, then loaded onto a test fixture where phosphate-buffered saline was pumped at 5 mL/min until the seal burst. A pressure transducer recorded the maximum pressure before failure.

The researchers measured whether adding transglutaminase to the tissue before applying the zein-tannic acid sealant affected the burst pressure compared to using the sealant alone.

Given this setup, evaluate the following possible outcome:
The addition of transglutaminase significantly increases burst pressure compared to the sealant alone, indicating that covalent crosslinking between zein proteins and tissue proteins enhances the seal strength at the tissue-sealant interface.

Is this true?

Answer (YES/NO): YES